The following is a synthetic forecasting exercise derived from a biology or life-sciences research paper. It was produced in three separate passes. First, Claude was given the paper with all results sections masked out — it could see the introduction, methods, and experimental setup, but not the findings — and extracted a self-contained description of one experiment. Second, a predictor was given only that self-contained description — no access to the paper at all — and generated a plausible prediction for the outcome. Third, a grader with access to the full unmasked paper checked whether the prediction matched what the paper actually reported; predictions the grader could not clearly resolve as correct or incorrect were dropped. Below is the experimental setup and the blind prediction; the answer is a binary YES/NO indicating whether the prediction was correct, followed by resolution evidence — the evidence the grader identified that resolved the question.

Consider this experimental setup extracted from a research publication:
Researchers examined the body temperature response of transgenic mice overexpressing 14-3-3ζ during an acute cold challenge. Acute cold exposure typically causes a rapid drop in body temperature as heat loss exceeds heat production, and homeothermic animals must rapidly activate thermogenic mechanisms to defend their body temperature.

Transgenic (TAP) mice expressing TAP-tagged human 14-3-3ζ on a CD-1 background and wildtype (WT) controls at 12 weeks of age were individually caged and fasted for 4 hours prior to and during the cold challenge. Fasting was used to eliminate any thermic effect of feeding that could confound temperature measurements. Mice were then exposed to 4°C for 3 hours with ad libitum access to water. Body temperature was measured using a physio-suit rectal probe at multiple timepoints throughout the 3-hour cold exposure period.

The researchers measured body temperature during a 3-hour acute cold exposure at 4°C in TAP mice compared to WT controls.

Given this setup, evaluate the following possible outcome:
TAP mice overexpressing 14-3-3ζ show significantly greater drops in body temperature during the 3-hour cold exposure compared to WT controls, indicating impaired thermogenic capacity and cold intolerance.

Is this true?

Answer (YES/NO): NO